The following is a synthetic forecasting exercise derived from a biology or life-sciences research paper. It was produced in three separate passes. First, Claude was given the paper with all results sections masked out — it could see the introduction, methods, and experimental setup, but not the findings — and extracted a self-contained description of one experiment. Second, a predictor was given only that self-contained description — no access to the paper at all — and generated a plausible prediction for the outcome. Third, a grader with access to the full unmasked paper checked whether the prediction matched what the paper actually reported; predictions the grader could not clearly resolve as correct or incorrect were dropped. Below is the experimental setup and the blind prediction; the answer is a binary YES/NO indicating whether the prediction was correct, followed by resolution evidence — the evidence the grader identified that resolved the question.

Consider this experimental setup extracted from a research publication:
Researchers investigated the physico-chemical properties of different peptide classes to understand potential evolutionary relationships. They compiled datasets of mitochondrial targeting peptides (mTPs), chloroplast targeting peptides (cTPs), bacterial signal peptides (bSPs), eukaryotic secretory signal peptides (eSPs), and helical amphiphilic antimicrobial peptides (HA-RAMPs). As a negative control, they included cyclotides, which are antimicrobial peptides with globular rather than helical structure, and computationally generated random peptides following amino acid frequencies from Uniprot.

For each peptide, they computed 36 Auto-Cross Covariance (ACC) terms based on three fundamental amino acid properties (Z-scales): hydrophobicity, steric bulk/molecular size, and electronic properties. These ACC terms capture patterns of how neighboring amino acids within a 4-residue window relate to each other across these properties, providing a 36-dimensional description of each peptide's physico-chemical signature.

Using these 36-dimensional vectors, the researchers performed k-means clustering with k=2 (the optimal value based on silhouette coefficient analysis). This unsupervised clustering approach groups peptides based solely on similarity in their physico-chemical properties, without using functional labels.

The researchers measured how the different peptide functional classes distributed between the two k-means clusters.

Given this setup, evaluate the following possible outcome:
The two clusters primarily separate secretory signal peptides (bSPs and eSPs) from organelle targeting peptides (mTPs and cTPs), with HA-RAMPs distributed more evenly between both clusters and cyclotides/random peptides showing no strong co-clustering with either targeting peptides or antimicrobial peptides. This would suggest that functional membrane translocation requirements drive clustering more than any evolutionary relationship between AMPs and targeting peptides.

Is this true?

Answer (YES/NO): NO